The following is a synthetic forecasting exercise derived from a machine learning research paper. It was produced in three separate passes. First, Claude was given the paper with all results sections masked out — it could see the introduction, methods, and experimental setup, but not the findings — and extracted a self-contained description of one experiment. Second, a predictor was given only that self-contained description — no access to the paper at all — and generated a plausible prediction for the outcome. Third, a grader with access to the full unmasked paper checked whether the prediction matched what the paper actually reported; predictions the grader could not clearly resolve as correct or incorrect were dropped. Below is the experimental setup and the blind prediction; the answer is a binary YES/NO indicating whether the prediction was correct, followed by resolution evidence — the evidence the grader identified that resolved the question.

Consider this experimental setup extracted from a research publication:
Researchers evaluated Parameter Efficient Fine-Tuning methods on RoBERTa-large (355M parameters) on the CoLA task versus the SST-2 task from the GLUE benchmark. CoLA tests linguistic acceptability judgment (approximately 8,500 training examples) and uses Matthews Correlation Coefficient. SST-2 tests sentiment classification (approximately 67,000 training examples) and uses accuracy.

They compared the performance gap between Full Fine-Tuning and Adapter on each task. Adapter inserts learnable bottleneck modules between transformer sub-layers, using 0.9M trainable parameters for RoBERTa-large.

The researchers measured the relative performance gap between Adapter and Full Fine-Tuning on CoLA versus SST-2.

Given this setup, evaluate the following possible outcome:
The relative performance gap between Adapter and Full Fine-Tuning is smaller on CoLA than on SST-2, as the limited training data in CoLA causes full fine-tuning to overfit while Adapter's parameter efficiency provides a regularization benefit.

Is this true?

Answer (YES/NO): NO